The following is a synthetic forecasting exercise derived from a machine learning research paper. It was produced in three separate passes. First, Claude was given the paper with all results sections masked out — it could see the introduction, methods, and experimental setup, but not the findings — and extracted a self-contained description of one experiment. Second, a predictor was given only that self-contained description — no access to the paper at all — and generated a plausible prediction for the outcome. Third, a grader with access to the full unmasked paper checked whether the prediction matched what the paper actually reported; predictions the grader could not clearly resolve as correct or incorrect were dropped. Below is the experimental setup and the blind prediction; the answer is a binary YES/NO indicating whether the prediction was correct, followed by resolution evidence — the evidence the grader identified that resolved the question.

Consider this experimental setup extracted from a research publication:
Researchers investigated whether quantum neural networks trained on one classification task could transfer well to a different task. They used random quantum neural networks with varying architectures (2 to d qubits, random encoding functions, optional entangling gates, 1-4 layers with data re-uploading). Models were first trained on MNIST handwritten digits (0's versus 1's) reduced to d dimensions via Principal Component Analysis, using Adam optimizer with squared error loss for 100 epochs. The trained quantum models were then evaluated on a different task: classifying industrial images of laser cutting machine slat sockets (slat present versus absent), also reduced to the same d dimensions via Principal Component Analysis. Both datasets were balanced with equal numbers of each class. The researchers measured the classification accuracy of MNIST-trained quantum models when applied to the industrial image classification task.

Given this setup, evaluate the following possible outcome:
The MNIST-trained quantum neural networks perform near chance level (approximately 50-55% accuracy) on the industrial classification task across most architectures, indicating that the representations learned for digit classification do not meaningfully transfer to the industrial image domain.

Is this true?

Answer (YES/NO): NO